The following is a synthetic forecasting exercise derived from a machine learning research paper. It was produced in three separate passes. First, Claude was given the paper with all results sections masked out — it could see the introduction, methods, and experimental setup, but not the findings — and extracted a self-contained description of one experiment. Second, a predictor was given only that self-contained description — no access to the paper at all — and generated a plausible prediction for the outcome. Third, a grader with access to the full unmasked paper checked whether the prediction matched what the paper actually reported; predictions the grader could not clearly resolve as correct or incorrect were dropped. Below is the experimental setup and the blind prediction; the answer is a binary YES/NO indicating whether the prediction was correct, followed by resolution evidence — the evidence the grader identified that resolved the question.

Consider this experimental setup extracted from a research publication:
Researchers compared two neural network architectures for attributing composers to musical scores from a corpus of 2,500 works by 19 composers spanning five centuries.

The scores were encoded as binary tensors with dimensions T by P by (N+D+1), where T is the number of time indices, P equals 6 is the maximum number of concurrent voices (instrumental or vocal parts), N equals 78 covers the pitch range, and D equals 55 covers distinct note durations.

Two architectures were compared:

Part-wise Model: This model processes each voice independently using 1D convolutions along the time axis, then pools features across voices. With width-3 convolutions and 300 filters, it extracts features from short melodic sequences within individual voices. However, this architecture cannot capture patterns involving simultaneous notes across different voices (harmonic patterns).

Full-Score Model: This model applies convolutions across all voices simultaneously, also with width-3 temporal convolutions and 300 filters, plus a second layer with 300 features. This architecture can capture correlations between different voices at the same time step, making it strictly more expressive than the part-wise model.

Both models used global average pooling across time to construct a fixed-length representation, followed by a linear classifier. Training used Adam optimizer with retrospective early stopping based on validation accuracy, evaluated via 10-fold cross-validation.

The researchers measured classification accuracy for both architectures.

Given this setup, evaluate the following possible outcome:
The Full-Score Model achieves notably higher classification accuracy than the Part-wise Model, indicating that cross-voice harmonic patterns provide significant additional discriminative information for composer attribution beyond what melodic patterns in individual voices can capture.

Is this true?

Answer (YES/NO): NO